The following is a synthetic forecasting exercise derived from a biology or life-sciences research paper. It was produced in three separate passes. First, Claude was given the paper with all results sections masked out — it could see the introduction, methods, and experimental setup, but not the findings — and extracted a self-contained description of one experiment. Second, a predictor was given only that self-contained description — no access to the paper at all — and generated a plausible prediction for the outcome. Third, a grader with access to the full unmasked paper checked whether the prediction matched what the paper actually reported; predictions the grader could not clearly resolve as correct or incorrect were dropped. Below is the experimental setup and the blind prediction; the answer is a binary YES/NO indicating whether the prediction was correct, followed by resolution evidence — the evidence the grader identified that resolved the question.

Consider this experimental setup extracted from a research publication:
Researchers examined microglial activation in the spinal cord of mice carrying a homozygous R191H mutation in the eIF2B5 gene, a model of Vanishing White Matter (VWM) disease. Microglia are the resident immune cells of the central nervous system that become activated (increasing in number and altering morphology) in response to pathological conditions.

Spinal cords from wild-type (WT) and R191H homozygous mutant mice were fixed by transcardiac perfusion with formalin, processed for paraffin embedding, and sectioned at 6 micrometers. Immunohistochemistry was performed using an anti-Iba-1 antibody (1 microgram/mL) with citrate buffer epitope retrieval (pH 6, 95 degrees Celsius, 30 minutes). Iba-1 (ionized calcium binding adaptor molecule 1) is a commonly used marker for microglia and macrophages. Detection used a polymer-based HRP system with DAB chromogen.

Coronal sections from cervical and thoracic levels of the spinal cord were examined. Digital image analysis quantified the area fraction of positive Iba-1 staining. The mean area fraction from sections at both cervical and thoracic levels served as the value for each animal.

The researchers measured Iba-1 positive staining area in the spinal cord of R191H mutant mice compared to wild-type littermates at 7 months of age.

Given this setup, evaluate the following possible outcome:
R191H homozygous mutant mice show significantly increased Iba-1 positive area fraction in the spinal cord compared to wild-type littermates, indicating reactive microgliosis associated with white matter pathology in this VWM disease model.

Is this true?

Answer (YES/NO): YES